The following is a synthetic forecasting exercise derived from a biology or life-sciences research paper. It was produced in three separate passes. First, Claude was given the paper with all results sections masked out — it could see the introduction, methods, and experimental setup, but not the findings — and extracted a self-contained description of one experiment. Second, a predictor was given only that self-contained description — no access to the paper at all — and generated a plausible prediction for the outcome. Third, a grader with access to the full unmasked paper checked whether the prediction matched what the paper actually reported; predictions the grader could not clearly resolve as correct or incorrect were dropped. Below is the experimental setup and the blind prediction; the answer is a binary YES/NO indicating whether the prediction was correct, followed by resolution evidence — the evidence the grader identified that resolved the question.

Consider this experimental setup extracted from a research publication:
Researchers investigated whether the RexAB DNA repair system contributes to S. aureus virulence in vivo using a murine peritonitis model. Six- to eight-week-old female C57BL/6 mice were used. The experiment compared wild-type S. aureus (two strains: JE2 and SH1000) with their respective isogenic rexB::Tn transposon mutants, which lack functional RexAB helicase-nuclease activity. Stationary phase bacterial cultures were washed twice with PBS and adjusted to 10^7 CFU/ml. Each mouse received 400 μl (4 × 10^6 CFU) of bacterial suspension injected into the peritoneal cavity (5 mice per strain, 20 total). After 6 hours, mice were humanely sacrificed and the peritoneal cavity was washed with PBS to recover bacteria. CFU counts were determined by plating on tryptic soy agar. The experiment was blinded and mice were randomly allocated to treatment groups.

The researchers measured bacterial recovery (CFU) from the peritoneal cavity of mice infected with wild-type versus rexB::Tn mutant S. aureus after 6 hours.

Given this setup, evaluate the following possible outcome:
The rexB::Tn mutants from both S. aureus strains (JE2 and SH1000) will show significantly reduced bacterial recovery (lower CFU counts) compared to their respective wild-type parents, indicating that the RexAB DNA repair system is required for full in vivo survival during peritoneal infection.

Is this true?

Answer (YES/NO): YES